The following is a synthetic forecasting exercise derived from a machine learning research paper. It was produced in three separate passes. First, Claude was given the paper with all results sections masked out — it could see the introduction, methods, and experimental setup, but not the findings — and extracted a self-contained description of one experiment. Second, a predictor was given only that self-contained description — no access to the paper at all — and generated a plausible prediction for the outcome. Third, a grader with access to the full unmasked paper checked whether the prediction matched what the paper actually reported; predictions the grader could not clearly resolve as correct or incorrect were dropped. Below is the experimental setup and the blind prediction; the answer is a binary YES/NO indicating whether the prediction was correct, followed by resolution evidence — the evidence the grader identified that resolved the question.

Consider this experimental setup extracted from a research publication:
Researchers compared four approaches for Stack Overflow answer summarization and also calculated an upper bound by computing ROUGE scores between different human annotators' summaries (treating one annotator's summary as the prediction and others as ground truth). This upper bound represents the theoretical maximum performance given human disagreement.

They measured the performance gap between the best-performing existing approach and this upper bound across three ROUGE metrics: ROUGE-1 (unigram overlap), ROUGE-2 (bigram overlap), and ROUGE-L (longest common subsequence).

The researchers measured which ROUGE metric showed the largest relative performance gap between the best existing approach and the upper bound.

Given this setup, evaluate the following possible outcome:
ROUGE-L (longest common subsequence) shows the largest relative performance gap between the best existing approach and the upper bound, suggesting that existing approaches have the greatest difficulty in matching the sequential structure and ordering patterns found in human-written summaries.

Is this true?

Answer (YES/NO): NO